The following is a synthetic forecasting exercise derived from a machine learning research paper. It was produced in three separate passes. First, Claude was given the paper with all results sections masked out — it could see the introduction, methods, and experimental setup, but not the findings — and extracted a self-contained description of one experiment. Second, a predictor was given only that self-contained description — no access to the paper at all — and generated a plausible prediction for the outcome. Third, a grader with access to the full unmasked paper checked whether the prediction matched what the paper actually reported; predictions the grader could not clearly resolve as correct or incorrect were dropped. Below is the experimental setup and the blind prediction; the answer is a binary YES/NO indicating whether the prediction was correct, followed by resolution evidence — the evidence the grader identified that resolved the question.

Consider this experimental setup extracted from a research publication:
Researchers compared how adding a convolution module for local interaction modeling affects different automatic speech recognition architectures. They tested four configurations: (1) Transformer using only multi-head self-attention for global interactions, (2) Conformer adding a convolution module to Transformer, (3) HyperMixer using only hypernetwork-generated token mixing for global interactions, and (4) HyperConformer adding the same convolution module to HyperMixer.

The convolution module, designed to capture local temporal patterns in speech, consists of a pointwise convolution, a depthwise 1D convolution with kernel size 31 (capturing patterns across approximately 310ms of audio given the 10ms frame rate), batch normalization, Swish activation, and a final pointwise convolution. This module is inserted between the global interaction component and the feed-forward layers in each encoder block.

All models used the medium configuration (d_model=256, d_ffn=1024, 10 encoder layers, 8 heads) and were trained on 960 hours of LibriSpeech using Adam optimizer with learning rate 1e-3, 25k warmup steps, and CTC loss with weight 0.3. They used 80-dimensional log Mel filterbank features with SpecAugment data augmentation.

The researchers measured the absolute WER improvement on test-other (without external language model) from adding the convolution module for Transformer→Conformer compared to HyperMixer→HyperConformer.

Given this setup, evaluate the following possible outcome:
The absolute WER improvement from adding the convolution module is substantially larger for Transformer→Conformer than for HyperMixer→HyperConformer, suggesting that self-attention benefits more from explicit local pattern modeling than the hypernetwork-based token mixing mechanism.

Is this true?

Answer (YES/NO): NO